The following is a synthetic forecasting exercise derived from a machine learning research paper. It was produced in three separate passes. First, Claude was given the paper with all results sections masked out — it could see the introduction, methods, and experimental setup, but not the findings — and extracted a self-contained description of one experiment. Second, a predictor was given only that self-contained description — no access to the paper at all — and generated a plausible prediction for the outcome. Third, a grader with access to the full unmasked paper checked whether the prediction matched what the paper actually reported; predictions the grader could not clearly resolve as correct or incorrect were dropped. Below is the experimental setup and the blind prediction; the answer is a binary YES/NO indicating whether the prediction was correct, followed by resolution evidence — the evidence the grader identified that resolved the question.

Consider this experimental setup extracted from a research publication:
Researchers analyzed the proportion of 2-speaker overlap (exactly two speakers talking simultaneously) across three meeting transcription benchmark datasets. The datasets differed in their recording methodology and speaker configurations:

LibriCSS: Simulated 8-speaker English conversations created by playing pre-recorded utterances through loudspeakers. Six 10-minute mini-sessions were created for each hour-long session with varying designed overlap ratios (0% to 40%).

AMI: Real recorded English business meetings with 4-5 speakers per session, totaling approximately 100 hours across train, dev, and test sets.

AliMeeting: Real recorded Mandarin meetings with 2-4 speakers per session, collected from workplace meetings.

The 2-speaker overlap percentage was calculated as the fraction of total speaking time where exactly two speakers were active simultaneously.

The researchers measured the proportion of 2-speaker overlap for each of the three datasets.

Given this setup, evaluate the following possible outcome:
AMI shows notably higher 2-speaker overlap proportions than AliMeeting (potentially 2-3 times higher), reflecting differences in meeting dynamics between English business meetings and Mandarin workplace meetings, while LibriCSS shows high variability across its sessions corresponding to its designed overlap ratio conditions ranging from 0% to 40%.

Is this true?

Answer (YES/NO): NO